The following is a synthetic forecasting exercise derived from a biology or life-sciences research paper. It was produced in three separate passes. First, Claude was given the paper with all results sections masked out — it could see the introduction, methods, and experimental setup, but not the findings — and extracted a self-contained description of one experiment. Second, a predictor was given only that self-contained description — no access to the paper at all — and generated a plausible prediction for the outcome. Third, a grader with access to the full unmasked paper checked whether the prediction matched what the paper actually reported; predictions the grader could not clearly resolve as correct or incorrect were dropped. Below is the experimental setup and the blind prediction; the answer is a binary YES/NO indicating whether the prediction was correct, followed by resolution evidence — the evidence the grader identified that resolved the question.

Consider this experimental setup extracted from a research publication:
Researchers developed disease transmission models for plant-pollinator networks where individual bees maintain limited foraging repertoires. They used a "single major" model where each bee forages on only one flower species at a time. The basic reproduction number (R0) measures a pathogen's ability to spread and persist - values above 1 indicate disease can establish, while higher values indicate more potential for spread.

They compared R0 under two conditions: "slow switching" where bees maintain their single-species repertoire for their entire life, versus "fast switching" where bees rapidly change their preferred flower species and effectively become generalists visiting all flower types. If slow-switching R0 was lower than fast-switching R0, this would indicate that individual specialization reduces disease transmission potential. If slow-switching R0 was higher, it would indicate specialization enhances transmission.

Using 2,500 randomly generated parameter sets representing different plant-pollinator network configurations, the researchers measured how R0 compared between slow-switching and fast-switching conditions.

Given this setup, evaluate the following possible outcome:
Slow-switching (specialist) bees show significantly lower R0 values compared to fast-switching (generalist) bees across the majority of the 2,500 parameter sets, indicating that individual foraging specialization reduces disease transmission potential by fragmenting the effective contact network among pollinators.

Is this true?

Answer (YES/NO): NO